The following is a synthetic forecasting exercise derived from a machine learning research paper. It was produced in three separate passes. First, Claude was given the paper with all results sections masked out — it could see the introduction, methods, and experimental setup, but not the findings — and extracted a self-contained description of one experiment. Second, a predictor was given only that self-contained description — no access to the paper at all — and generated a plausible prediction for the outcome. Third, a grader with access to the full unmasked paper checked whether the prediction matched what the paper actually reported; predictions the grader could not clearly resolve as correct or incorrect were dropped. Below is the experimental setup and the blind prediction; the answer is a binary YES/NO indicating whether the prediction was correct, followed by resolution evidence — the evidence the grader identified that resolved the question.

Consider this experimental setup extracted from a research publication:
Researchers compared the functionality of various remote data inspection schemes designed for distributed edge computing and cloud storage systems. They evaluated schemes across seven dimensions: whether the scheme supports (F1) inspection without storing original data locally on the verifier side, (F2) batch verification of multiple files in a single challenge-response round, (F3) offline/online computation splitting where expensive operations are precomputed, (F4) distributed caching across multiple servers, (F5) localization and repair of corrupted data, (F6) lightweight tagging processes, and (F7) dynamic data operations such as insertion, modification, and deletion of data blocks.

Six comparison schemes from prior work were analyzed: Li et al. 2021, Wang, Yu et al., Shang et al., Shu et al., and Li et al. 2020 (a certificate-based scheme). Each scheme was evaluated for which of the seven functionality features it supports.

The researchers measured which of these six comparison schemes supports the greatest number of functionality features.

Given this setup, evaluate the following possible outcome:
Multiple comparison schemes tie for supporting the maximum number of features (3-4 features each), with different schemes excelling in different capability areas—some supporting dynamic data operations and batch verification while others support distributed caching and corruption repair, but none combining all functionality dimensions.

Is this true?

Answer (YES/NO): NO